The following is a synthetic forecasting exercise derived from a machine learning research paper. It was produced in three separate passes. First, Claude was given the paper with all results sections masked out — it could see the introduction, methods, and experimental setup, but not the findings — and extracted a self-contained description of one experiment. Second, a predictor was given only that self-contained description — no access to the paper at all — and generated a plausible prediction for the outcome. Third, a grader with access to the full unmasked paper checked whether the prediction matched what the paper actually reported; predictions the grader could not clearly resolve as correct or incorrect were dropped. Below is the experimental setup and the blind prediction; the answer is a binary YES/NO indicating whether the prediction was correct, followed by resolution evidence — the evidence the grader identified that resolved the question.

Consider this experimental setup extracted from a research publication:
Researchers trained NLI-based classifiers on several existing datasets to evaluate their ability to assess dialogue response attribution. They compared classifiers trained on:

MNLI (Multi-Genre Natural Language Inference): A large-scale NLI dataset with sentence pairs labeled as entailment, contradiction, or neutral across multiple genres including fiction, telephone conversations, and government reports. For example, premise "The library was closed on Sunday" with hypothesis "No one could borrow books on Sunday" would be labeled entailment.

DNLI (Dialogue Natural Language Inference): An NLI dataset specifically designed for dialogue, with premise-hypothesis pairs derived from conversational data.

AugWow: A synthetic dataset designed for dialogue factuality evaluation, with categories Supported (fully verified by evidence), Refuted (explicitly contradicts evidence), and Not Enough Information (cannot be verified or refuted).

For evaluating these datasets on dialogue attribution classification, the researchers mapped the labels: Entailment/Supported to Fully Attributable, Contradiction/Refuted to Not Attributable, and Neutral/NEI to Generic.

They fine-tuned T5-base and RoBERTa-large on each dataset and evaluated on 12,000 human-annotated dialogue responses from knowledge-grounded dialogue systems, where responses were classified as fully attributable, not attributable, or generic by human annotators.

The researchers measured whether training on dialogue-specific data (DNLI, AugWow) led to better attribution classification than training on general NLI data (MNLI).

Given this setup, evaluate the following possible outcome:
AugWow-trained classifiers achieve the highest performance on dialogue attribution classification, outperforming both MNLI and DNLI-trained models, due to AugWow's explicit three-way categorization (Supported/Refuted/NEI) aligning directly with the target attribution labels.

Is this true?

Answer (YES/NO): NO